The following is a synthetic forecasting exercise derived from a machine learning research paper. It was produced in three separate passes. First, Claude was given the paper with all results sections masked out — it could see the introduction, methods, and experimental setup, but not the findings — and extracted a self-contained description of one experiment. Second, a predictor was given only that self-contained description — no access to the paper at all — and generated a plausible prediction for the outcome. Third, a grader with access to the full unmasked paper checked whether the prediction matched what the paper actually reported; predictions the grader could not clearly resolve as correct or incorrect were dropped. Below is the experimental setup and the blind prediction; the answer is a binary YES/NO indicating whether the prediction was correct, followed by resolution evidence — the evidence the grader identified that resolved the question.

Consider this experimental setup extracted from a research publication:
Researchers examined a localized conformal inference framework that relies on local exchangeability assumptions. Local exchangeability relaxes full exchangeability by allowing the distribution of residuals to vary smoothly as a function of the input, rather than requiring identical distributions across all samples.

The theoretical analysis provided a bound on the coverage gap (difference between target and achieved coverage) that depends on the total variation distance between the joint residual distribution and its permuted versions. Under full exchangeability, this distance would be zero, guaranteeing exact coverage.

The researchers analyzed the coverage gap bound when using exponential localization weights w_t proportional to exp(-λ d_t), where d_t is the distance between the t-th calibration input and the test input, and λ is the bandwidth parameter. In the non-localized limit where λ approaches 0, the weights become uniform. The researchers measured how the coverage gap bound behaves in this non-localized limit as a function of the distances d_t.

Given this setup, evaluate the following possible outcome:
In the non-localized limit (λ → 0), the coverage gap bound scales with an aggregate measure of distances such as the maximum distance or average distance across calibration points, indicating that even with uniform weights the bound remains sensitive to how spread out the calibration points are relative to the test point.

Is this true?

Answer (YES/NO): YES